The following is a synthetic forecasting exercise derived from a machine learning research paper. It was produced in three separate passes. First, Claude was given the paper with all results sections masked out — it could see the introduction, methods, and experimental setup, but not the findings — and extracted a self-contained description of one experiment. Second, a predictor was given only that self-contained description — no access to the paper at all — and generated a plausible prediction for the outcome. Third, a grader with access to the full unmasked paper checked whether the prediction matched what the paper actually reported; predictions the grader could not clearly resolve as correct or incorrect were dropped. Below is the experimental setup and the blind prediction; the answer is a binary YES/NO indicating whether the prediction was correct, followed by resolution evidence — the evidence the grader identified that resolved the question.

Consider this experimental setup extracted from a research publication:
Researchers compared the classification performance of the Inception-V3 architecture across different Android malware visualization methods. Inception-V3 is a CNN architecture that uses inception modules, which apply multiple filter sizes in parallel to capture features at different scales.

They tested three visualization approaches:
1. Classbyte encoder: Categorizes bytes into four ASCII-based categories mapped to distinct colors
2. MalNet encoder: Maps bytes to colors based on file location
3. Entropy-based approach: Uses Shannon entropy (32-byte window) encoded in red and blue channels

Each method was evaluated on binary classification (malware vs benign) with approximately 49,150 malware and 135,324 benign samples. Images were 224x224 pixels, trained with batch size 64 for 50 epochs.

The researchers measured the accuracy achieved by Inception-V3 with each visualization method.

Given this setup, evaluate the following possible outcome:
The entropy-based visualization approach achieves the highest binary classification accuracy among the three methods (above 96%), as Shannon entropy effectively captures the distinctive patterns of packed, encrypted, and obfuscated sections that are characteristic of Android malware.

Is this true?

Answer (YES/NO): NO